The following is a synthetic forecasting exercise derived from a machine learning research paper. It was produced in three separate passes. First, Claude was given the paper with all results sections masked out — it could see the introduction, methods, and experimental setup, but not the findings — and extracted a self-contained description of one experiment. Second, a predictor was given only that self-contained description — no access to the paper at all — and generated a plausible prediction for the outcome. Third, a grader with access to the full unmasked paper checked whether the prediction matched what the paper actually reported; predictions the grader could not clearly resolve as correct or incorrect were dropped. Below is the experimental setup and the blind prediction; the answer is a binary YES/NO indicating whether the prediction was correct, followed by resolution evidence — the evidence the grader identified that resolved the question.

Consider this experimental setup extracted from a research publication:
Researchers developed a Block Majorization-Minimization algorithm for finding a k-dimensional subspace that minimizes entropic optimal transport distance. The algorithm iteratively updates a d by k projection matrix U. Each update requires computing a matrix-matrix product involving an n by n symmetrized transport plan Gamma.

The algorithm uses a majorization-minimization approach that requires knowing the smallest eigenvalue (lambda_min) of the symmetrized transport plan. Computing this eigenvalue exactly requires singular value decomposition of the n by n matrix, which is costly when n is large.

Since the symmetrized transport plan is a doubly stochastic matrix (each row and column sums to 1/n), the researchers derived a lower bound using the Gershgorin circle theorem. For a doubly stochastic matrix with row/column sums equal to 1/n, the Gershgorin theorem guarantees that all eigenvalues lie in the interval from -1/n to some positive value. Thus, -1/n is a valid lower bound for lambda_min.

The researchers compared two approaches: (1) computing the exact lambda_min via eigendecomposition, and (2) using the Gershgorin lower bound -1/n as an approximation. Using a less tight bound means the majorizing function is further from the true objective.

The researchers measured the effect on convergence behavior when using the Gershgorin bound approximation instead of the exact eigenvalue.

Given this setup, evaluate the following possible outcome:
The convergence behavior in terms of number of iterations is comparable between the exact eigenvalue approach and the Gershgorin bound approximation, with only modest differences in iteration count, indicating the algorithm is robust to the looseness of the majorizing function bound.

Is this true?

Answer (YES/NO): YES